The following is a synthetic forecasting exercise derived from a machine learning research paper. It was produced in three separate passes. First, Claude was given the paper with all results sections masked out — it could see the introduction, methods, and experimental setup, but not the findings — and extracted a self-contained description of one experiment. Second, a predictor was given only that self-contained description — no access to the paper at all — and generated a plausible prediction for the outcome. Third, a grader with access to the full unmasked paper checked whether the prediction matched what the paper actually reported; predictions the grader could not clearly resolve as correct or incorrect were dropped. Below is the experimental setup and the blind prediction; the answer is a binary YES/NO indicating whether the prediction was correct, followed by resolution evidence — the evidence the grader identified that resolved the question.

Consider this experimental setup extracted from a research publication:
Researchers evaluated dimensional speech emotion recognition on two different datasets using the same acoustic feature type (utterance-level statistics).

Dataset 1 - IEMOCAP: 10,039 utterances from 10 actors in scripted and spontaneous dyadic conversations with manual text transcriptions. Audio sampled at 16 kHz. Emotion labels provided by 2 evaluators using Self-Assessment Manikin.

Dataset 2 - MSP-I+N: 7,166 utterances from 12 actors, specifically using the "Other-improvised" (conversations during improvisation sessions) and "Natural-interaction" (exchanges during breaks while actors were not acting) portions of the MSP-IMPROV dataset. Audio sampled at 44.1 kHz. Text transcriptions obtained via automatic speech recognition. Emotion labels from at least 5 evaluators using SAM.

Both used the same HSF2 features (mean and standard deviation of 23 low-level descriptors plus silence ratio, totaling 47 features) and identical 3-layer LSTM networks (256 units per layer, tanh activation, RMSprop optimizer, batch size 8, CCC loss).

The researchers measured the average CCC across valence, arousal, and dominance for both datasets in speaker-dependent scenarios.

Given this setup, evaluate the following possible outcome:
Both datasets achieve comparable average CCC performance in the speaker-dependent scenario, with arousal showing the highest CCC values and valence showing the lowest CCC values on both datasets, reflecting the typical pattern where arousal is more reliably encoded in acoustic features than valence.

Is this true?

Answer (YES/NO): NO